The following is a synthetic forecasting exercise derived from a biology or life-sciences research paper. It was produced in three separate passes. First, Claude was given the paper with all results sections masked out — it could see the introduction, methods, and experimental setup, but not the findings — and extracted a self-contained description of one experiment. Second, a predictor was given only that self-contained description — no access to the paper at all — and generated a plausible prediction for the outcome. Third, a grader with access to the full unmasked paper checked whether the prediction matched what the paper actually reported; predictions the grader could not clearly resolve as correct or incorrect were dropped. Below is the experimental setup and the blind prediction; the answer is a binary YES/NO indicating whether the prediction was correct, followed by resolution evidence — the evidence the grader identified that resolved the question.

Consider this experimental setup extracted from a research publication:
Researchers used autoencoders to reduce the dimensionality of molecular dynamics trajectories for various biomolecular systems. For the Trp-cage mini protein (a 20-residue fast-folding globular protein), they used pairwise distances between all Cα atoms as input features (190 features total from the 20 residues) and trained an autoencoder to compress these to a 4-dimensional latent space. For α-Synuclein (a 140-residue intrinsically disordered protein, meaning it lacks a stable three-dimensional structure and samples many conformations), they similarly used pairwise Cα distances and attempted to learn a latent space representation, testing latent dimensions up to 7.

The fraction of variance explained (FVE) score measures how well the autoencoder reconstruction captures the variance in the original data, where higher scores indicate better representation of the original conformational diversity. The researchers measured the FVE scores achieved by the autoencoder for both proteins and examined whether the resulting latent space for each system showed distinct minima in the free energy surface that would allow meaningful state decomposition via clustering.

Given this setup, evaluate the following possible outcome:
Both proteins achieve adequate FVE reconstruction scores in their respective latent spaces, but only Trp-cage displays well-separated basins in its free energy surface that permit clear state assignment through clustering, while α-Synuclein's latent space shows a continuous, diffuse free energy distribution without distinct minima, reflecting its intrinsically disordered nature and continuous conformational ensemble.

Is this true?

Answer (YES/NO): NO